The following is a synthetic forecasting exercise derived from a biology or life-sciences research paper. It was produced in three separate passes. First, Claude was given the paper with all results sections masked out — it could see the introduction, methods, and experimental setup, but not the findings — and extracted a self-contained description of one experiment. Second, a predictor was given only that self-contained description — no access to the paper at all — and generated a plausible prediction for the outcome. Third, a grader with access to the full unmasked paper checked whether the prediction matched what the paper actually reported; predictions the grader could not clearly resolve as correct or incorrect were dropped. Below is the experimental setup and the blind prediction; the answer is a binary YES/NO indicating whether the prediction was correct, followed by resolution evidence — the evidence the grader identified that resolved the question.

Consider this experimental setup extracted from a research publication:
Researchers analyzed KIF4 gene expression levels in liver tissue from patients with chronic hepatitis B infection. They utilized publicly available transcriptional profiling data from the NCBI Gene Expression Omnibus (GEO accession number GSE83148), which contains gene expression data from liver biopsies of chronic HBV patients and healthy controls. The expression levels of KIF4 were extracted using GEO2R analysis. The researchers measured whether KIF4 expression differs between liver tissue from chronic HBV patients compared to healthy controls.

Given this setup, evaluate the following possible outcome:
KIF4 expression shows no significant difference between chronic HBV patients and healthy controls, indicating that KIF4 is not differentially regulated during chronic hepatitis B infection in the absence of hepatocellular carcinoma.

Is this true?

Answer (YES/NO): NO